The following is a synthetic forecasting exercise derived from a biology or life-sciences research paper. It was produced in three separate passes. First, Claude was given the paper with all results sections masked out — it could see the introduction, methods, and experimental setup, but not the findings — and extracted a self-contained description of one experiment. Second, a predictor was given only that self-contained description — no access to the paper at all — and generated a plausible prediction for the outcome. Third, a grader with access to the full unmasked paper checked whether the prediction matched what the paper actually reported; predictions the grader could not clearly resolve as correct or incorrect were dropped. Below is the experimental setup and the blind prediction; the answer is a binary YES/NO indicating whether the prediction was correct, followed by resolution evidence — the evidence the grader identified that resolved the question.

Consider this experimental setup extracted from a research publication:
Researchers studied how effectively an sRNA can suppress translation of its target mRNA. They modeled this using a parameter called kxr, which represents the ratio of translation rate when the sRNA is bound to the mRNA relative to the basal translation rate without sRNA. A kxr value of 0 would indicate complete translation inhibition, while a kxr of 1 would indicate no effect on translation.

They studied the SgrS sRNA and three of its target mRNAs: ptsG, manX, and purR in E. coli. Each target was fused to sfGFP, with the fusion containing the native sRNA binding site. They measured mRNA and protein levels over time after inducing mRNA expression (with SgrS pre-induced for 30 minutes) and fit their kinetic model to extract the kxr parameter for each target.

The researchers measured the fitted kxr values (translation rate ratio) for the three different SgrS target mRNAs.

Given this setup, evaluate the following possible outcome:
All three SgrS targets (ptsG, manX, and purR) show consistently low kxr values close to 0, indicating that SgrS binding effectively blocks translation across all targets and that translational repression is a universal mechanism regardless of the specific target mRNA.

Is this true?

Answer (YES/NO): NO